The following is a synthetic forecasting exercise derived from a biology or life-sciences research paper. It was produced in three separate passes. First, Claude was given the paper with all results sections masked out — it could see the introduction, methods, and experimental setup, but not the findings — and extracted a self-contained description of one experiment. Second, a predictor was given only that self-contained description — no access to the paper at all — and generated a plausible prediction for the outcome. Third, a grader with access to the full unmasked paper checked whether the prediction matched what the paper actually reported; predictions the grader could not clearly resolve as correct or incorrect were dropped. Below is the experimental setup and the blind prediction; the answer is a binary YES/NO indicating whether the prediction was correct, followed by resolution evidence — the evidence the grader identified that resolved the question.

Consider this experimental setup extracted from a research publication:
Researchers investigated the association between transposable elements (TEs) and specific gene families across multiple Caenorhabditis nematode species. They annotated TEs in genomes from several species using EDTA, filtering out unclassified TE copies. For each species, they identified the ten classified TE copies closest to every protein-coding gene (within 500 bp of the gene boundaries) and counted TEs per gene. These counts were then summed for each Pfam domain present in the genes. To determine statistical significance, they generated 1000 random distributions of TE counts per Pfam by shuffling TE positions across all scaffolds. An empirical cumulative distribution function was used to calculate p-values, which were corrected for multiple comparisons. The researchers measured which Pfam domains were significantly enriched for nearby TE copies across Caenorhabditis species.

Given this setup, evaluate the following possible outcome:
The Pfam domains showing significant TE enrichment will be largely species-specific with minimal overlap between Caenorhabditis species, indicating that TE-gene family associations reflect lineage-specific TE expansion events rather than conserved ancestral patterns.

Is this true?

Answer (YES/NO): NO